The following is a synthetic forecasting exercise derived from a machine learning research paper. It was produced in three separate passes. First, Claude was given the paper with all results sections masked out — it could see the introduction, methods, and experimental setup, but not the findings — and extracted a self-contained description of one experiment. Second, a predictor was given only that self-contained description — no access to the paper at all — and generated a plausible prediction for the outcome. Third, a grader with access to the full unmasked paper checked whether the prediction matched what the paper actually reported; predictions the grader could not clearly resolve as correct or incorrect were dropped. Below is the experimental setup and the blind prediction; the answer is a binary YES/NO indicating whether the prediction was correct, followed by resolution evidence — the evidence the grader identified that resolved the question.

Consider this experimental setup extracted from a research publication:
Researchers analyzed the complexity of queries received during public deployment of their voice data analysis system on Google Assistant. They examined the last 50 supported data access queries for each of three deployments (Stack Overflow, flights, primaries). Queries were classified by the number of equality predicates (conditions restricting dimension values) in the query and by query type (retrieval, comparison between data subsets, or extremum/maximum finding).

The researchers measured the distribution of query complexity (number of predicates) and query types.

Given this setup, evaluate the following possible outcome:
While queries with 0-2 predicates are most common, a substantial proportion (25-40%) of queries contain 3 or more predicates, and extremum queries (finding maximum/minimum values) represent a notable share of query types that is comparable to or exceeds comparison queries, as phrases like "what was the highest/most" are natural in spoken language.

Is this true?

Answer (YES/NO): NO